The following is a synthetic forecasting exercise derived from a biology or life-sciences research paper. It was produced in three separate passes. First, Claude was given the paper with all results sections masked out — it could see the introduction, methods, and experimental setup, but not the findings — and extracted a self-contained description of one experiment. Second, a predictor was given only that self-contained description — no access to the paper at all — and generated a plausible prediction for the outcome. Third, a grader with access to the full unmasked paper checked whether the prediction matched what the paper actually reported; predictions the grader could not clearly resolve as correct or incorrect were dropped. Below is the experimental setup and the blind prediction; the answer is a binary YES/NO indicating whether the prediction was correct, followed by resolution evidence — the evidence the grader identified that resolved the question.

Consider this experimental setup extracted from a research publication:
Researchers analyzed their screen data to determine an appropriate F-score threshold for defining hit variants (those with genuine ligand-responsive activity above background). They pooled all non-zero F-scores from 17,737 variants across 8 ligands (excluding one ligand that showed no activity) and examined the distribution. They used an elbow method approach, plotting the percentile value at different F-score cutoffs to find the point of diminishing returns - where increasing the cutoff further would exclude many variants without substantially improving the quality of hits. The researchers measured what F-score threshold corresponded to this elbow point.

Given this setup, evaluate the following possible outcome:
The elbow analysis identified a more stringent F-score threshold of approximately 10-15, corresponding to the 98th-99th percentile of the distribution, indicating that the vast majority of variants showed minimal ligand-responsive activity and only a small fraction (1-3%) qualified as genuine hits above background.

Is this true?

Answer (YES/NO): NO